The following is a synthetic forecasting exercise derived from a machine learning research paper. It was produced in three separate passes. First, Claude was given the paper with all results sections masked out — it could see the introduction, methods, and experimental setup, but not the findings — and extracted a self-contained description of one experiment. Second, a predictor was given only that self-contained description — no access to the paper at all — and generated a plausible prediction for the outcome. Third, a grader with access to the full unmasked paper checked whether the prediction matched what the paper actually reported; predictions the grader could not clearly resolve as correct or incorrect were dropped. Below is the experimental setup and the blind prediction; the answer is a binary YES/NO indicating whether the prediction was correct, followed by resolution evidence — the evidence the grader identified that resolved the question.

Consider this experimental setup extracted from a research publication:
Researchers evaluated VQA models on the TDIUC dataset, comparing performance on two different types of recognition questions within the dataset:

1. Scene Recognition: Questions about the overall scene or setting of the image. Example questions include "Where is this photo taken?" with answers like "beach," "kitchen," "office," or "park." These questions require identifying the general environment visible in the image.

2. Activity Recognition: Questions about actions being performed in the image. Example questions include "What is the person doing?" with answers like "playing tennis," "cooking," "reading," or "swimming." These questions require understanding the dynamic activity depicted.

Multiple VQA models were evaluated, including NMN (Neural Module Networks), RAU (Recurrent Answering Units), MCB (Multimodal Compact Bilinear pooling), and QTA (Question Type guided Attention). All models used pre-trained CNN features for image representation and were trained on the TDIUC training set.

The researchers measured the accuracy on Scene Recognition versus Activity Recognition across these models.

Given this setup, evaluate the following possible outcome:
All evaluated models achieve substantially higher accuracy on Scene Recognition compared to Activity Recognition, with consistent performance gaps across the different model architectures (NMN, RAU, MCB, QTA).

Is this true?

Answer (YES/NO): YES